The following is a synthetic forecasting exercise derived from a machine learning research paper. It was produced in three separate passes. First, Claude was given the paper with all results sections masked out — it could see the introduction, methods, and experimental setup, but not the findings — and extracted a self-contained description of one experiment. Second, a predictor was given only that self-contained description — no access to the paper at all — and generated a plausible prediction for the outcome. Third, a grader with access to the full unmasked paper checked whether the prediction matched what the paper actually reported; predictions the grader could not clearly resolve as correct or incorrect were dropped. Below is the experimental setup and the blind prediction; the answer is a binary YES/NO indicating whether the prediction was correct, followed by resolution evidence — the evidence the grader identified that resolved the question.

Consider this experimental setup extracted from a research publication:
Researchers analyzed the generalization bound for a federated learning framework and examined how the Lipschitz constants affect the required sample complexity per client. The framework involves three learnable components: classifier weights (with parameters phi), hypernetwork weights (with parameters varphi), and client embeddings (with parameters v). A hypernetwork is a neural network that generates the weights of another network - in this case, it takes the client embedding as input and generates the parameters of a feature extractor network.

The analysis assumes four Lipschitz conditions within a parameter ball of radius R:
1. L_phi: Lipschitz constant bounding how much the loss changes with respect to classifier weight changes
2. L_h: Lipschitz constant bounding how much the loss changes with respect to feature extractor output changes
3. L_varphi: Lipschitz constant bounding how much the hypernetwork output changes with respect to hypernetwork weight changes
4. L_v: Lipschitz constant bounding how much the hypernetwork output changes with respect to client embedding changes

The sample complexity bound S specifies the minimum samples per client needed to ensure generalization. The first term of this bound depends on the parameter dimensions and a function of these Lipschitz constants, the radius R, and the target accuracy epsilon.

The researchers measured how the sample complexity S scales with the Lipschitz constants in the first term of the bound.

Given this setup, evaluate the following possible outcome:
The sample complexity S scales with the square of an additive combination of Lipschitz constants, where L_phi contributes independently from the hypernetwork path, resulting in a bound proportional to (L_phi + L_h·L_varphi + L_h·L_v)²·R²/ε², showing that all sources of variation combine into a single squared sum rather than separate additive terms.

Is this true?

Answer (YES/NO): NO